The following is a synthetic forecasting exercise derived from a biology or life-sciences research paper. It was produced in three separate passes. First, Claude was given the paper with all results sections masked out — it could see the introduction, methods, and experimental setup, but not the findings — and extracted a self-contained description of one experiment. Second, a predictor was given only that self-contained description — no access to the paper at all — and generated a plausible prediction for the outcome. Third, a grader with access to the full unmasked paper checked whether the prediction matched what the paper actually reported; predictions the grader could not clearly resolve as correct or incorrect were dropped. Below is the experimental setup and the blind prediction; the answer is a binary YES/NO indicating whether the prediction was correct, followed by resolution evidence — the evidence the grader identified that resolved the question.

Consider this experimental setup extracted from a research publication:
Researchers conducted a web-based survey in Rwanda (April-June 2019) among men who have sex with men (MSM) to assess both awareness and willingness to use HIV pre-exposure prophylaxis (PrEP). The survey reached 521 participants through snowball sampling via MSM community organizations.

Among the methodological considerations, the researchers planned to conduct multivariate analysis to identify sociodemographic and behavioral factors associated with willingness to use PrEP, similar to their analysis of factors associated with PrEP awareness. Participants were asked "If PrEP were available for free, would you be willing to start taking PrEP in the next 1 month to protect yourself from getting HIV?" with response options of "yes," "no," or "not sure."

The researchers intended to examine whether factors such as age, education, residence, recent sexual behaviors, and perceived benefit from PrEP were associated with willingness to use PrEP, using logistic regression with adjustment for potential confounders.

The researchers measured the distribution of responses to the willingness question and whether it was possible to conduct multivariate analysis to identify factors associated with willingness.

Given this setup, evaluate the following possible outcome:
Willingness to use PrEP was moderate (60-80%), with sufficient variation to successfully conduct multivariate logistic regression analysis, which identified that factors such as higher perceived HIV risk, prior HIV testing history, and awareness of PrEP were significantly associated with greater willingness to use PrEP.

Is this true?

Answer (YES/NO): NO